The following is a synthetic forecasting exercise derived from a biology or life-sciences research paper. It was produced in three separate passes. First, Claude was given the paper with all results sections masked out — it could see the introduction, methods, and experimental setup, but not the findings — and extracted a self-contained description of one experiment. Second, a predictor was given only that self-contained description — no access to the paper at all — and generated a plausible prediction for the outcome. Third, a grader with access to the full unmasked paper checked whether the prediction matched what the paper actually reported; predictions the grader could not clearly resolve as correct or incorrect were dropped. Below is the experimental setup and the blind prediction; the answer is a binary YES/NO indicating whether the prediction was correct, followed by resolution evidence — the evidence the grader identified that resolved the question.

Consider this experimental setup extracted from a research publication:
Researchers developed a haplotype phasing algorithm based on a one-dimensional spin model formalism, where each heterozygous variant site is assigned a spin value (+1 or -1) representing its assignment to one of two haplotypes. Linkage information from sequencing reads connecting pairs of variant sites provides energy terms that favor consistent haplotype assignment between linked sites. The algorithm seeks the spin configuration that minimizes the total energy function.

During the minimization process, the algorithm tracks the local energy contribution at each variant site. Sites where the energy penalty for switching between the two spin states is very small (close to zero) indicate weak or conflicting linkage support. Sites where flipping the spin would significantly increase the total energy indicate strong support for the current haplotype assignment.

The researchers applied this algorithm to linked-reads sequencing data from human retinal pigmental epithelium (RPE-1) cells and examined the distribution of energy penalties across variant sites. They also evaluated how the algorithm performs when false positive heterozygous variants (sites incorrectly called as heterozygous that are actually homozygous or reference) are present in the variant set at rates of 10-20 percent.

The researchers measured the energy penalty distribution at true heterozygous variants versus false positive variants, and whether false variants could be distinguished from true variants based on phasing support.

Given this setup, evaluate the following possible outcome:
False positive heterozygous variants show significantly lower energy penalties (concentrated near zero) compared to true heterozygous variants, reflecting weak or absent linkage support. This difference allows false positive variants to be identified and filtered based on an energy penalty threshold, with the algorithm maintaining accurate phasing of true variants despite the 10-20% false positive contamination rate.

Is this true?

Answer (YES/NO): YES